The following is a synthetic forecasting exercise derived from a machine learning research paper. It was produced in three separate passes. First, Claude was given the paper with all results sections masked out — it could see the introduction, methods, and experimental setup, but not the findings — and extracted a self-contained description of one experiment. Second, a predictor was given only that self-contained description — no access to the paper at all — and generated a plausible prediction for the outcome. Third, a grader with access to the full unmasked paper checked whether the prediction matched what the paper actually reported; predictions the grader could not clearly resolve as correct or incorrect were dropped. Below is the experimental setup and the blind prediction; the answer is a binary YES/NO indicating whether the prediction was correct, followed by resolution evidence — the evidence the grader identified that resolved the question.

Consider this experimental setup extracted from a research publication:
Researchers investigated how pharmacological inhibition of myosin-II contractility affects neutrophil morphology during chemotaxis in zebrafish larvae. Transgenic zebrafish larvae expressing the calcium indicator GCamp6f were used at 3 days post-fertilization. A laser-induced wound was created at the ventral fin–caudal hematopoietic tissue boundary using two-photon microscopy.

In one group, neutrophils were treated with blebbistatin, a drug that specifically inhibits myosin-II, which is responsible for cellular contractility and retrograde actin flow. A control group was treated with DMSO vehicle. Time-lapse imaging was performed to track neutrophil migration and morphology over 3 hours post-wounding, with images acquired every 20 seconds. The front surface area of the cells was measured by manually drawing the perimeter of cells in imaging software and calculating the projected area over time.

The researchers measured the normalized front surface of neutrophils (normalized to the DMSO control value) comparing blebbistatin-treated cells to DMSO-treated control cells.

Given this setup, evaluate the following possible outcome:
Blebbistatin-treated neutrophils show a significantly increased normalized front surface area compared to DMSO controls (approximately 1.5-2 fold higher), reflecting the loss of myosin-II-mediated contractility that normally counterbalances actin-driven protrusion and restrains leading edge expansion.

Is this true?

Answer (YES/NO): NO